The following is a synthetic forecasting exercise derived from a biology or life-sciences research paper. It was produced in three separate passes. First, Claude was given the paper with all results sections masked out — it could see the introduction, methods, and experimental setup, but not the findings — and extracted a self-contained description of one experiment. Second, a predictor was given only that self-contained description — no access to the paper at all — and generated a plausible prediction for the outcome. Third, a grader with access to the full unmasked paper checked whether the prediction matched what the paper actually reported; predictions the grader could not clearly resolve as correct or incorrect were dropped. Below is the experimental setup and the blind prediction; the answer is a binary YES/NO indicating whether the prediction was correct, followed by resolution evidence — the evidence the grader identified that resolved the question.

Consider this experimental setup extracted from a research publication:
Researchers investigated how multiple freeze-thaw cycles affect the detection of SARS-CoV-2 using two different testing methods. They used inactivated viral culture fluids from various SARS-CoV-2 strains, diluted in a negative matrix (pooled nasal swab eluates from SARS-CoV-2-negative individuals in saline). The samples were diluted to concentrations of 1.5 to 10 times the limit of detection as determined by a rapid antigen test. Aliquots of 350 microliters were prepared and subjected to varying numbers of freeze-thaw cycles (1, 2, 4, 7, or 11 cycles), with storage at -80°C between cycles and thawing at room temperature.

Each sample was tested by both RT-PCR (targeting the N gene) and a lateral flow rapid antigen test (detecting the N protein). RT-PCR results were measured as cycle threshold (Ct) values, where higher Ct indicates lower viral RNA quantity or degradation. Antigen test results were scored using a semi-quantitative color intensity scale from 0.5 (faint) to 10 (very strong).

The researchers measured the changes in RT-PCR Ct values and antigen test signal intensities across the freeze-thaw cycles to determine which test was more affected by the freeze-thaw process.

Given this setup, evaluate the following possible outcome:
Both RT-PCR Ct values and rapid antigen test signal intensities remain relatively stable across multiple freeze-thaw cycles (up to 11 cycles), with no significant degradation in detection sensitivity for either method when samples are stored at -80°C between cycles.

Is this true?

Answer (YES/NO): NO